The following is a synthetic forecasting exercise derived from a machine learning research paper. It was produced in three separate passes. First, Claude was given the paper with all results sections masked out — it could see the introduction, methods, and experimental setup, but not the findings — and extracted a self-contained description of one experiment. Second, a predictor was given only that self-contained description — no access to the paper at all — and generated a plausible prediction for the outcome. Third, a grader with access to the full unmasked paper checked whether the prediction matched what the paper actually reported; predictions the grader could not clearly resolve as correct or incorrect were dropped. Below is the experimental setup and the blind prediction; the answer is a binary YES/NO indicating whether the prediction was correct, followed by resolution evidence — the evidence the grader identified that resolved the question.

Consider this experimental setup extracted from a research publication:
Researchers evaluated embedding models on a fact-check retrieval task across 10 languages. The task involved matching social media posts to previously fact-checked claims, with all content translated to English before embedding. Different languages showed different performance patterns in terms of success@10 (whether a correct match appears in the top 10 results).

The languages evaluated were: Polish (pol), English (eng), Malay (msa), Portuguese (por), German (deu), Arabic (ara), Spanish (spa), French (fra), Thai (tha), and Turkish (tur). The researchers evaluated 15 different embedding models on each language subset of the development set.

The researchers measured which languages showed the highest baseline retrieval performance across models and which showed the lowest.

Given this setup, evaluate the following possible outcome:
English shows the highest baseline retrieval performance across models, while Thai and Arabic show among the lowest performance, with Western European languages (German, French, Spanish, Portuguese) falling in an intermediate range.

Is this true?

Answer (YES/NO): NO